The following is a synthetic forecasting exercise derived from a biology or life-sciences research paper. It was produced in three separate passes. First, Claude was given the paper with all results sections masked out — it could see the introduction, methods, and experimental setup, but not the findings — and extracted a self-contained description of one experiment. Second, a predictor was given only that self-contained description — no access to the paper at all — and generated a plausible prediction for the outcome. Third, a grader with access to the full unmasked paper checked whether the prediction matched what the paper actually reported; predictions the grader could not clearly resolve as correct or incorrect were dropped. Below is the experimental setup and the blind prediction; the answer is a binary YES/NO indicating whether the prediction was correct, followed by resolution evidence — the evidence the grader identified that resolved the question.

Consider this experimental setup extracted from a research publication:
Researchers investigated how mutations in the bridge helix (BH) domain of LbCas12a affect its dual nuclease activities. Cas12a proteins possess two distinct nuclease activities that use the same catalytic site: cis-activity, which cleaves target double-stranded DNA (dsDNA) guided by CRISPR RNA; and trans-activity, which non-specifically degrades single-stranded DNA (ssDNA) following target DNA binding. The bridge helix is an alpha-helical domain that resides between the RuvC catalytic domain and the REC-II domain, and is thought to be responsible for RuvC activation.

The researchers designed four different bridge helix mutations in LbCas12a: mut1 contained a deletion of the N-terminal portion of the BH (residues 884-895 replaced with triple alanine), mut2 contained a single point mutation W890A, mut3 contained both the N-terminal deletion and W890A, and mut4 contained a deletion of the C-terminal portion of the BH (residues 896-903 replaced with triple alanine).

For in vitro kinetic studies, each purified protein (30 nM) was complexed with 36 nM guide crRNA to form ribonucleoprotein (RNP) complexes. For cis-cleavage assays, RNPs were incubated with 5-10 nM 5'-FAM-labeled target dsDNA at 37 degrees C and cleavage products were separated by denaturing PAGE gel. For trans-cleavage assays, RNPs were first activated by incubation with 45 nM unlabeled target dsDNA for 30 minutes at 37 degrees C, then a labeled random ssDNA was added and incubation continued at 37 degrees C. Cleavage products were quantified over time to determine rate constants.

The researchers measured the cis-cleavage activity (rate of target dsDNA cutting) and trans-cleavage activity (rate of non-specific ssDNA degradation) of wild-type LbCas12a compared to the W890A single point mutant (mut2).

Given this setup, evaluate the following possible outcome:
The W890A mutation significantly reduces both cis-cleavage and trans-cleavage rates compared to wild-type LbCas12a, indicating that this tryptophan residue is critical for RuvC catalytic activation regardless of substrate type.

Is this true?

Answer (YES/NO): NO